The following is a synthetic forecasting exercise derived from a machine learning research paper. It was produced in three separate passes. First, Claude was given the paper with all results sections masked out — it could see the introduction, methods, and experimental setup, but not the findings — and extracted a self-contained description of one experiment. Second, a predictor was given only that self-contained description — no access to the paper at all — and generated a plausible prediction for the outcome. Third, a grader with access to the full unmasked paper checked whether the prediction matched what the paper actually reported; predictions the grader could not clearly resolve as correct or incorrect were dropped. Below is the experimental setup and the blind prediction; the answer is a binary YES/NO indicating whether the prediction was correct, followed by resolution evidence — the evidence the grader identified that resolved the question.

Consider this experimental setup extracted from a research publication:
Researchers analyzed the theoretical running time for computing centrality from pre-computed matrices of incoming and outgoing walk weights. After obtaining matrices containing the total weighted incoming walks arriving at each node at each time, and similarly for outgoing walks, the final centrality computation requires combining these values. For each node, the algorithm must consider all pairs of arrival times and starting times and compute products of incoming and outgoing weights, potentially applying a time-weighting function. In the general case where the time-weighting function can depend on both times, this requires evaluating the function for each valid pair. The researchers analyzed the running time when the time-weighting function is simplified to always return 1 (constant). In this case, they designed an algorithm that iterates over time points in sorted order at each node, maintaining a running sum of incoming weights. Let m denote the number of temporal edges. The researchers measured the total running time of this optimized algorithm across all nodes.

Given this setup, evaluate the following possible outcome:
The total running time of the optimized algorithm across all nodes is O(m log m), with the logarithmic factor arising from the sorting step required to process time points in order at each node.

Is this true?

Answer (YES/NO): NO